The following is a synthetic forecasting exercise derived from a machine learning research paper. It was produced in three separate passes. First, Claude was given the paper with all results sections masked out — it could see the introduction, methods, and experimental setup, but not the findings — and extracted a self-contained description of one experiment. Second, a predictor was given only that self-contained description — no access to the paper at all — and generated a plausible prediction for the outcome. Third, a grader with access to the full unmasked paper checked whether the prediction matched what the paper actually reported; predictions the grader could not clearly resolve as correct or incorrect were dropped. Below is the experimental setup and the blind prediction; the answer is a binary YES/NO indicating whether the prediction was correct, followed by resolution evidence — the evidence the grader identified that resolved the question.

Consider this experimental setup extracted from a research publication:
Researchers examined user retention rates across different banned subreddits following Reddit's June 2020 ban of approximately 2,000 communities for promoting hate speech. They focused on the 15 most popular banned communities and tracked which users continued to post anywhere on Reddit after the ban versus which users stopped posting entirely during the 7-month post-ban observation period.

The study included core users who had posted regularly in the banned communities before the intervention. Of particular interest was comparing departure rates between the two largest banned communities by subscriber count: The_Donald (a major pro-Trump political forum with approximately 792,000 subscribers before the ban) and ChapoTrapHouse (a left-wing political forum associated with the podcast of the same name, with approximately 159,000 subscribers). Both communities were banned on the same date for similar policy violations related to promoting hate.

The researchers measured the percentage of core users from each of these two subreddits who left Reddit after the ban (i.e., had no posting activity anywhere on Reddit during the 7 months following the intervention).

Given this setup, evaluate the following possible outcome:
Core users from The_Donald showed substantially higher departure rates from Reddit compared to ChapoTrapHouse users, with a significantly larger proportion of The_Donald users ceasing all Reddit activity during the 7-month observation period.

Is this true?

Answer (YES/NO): YES